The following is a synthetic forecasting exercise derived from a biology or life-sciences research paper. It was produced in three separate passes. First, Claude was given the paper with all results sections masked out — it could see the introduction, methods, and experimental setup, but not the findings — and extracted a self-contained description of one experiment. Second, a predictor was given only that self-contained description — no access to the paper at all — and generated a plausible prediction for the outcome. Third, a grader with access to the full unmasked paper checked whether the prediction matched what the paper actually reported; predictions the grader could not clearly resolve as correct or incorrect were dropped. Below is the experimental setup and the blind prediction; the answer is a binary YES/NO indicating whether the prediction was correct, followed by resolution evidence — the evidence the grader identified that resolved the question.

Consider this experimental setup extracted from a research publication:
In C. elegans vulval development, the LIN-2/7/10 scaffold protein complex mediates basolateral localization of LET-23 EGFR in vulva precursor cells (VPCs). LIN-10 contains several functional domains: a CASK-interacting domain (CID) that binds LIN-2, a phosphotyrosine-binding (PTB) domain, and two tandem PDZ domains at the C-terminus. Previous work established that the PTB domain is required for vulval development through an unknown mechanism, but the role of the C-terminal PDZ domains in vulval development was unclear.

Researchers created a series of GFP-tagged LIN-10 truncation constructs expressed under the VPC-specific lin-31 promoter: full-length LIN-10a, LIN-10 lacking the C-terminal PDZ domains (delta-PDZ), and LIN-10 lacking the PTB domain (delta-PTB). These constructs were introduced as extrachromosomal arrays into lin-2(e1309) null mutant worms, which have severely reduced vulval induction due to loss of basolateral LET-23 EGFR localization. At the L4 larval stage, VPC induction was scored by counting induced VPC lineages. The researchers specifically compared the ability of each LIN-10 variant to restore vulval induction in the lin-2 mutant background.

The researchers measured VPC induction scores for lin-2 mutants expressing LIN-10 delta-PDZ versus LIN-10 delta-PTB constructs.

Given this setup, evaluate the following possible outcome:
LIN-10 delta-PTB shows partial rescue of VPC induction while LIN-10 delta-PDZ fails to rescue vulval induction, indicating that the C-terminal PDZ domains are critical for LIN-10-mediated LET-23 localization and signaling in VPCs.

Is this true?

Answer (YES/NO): YES